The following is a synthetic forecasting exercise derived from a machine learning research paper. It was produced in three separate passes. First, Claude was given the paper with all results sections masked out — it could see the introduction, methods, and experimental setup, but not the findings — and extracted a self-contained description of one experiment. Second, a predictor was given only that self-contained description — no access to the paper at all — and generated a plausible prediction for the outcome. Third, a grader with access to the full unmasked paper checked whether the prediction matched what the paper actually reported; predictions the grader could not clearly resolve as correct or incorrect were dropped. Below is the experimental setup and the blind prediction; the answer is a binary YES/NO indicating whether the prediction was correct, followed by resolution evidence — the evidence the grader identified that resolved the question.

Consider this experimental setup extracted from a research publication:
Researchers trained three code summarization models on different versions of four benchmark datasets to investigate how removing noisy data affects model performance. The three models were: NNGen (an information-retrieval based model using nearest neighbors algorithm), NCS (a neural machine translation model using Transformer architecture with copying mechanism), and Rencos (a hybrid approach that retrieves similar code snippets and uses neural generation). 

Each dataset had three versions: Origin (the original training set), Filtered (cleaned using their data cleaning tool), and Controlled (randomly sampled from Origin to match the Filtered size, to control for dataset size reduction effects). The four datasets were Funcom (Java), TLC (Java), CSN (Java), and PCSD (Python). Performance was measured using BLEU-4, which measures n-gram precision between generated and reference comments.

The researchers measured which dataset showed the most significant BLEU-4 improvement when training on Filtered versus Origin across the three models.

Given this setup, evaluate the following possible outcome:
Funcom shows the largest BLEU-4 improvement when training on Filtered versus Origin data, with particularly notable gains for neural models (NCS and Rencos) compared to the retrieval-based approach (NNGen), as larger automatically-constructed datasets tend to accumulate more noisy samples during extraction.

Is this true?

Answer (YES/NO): NO